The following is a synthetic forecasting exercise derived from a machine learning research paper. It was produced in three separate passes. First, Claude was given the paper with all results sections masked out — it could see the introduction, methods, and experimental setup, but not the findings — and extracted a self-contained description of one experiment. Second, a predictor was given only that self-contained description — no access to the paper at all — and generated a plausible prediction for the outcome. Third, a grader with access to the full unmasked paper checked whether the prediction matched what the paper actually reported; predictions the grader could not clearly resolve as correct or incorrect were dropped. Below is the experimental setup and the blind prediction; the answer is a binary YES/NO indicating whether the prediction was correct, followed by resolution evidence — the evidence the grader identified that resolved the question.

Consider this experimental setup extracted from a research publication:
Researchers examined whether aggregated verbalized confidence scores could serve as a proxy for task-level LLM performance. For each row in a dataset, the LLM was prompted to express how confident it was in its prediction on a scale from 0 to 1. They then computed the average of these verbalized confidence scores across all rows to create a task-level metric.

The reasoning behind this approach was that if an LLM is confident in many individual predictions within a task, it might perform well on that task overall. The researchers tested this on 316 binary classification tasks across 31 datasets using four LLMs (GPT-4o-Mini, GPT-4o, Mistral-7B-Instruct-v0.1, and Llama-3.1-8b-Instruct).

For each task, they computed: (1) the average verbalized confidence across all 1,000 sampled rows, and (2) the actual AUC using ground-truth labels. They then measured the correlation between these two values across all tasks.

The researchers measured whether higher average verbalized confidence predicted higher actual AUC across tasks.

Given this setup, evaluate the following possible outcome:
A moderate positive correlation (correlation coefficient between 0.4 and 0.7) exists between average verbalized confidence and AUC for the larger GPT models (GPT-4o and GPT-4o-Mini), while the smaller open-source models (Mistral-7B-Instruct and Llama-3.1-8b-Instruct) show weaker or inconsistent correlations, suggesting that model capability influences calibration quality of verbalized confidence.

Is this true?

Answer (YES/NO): NO